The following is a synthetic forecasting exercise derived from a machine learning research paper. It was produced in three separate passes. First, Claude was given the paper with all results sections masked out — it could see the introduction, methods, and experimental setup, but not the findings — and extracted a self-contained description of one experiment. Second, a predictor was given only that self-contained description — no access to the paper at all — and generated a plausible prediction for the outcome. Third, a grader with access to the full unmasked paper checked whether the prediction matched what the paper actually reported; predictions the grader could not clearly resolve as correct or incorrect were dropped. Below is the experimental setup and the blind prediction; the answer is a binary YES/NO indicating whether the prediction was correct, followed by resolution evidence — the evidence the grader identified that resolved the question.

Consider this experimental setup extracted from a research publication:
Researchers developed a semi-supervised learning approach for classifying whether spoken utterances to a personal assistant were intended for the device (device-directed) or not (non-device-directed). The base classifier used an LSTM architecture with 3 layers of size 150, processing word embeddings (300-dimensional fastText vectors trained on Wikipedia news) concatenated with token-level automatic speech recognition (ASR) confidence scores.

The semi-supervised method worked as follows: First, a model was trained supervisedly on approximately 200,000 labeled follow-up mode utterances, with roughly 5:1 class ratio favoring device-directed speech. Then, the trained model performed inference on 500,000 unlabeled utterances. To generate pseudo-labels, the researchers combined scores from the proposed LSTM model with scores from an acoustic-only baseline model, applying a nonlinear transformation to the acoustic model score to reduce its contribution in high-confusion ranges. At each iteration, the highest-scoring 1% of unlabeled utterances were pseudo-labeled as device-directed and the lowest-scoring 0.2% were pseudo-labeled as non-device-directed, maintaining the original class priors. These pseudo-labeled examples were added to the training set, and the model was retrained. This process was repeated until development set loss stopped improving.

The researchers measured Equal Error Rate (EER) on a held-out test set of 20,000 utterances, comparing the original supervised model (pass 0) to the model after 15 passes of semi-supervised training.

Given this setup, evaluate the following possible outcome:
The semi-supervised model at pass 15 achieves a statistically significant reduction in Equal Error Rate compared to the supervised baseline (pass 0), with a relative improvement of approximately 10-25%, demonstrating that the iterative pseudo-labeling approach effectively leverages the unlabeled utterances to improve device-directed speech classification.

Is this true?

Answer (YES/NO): NO